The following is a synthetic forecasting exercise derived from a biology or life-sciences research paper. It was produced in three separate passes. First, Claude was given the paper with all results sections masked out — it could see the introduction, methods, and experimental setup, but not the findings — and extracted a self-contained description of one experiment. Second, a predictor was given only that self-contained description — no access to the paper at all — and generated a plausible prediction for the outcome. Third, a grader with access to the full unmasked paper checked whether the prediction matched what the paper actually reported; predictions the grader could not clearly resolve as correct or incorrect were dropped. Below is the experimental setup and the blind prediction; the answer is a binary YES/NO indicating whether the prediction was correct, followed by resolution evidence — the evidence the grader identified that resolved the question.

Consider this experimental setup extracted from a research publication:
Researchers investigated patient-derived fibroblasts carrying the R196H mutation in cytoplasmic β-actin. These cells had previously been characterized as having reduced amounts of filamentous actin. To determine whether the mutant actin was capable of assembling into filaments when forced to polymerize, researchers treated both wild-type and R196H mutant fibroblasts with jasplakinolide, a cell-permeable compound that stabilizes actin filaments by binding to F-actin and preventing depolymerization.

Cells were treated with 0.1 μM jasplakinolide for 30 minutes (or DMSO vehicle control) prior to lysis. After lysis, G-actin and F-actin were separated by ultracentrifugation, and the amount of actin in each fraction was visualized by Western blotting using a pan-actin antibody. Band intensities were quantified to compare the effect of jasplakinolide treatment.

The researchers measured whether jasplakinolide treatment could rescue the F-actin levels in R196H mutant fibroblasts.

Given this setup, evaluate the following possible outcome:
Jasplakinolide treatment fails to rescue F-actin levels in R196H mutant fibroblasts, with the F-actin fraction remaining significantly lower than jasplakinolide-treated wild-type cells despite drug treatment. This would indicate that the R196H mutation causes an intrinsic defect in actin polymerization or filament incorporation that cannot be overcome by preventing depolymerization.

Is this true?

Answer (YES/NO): NO